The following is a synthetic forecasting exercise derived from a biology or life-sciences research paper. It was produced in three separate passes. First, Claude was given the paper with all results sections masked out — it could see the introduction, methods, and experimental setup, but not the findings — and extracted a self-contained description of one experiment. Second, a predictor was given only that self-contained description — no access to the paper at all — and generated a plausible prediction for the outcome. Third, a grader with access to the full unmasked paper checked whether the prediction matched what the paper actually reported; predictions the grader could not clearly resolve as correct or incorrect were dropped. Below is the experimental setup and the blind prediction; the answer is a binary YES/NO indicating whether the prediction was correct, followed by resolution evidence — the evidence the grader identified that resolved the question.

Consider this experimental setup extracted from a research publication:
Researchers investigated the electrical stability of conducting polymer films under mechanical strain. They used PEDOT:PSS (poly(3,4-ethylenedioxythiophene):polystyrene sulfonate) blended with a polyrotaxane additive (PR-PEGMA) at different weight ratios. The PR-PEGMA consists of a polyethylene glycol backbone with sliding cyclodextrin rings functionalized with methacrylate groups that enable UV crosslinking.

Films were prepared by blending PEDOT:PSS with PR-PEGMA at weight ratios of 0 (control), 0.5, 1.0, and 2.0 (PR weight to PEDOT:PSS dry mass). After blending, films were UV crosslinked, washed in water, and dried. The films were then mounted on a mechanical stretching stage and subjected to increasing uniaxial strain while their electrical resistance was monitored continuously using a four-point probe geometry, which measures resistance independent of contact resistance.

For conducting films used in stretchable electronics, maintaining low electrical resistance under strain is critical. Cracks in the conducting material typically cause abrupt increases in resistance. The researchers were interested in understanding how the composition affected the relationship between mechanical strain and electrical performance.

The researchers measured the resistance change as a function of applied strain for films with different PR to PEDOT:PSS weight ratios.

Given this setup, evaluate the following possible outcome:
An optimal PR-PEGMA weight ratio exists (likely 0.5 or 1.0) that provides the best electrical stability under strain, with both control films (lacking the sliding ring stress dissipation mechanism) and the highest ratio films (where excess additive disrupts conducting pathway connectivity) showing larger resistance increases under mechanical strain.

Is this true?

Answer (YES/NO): NO